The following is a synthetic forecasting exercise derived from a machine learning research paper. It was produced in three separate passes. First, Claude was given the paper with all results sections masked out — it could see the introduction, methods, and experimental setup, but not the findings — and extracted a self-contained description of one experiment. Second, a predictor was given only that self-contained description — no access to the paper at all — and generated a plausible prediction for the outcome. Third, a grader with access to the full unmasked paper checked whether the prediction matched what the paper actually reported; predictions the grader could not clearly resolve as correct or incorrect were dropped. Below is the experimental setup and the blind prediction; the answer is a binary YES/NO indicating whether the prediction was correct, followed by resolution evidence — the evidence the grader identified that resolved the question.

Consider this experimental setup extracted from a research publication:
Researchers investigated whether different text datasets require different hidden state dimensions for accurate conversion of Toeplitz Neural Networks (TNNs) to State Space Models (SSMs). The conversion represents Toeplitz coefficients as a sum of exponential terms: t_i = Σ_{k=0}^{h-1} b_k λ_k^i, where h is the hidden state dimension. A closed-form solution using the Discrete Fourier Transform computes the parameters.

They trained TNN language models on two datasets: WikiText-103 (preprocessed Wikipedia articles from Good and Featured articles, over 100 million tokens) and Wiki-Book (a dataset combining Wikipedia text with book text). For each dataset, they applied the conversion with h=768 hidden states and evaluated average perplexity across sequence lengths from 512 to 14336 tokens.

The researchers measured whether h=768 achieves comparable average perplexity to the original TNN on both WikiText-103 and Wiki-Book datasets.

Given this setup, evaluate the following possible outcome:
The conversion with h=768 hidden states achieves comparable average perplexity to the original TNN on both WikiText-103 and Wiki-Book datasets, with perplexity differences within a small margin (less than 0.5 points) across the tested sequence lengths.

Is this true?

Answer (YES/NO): YES